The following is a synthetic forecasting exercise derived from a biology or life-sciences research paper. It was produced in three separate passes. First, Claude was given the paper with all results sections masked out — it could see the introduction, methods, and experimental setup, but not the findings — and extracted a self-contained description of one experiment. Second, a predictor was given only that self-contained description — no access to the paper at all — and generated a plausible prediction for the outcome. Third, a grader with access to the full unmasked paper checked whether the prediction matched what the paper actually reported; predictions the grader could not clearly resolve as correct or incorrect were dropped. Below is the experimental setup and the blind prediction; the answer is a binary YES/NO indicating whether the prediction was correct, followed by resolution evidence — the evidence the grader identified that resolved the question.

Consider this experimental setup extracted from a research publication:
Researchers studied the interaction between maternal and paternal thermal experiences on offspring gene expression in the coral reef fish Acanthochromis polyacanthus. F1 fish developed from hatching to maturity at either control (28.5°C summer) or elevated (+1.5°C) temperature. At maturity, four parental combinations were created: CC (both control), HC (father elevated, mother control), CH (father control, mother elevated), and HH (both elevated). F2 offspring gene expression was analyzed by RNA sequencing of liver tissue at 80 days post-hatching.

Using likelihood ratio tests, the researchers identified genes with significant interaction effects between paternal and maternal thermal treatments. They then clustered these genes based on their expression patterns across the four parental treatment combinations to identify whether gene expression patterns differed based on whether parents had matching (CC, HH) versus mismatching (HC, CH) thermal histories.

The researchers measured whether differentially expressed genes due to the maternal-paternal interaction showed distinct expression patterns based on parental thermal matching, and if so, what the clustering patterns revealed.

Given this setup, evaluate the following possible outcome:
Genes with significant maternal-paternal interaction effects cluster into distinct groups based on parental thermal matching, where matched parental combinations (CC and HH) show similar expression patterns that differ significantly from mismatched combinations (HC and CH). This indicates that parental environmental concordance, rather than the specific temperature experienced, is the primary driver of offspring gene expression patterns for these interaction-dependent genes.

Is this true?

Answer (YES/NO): YES